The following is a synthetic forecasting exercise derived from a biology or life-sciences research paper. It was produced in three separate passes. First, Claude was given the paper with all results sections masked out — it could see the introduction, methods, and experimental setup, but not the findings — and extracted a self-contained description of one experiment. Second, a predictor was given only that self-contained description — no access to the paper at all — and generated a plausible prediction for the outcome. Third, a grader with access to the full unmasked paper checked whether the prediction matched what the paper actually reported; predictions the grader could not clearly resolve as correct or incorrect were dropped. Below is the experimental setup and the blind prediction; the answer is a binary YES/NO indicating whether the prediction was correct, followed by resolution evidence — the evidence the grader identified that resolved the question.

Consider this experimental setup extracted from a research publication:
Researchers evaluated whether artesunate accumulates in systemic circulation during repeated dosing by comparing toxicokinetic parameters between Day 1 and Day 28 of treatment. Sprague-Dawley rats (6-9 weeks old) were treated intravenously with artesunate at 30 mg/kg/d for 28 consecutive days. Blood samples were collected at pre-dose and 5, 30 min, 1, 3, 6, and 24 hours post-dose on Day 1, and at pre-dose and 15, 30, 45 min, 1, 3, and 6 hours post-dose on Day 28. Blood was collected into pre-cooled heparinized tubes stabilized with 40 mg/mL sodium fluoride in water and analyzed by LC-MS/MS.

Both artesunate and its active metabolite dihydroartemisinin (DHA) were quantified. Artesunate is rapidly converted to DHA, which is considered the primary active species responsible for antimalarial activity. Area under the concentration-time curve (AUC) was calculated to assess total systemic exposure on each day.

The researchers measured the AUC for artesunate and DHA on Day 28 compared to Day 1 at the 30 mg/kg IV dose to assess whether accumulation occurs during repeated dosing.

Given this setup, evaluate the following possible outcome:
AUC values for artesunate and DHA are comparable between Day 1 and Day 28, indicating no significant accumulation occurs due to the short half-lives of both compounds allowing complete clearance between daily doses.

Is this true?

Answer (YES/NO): NO